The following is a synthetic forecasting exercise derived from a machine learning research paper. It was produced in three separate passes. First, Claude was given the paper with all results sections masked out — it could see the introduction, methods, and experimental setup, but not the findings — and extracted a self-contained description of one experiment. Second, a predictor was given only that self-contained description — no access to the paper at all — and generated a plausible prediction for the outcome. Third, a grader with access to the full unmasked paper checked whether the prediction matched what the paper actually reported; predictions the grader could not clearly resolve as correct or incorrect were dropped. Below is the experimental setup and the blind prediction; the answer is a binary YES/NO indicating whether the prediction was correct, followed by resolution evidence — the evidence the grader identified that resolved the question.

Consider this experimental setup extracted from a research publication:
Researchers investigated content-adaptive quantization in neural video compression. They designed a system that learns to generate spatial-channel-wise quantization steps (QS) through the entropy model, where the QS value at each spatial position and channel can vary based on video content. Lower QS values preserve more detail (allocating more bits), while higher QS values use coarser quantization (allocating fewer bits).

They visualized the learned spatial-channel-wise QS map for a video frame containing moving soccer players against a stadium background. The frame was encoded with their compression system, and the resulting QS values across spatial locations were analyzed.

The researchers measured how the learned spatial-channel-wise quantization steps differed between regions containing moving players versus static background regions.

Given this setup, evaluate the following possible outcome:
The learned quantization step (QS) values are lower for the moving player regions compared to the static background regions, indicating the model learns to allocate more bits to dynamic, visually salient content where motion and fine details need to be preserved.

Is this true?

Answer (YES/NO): YES